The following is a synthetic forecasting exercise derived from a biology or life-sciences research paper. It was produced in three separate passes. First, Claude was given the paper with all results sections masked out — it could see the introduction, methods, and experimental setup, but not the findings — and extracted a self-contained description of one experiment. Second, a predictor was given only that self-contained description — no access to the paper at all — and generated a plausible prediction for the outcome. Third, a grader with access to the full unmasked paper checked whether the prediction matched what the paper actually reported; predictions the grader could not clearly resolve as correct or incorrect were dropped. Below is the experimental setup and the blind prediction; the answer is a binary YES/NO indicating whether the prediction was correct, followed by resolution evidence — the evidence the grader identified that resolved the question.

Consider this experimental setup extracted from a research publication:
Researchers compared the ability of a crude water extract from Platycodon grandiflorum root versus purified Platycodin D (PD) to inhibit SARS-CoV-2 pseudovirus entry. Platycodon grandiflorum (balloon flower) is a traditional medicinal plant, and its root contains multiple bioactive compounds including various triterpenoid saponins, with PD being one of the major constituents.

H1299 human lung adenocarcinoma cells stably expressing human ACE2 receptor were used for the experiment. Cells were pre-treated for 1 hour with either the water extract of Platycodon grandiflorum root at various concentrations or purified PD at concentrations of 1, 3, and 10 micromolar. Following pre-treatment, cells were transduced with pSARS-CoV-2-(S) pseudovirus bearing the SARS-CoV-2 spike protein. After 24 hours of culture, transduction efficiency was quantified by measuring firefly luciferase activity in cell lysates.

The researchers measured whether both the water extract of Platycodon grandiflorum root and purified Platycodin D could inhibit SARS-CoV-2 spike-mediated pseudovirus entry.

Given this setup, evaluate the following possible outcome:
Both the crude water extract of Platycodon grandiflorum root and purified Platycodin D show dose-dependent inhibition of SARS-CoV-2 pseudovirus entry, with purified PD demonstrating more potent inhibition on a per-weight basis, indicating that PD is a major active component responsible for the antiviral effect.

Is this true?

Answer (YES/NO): YES